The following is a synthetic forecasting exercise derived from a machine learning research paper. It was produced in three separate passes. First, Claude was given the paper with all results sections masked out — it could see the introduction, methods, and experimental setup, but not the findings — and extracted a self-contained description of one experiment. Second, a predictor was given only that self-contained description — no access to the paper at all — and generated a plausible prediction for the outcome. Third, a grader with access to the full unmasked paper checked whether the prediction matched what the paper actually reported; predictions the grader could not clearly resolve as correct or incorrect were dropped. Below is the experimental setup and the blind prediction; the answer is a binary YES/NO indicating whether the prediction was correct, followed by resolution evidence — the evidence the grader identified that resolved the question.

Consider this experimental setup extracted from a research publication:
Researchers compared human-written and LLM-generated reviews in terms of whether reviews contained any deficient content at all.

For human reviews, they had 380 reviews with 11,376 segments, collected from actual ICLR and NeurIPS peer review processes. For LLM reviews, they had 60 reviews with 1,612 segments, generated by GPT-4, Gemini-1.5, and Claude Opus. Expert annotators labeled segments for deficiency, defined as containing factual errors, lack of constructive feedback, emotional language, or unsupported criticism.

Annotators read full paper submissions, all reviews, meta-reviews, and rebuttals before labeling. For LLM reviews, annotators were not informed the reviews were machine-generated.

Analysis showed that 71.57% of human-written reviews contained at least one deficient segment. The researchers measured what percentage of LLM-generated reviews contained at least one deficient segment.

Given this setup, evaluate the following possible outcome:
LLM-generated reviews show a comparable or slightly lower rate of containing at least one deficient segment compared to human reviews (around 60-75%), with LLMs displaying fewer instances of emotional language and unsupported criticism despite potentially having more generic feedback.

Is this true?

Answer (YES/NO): NO